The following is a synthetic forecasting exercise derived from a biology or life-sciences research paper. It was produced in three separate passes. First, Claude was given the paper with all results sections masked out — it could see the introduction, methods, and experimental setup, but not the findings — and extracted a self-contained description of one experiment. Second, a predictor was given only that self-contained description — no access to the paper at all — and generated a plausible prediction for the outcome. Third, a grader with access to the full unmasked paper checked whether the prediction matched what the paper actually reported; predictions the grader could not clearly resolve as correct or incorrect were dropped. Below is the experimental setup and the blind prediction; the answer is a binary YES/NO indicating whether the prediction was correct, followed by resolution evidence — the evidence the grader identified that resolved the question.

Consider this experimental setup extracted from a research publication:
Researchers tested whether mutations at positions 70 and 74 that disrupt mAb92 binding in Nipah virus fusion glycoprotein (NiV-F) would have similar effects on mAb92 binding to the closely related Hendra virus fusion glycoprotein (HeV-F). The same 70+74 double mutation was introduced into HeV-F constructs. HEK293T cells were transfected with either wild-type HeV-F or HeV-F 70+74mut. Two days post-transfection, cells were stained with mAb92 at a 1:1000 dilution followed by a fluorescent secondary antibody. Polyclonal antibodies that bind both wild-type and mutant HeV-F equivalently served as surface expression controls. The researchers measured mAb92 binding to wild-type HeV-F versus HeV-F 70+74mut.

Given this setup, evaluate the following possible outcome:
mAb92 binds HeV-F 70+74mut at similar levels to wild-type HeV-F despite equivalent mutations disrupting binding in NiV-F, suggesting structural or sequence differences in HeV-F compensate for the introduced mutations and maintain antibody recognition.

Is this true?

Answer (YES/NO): NO